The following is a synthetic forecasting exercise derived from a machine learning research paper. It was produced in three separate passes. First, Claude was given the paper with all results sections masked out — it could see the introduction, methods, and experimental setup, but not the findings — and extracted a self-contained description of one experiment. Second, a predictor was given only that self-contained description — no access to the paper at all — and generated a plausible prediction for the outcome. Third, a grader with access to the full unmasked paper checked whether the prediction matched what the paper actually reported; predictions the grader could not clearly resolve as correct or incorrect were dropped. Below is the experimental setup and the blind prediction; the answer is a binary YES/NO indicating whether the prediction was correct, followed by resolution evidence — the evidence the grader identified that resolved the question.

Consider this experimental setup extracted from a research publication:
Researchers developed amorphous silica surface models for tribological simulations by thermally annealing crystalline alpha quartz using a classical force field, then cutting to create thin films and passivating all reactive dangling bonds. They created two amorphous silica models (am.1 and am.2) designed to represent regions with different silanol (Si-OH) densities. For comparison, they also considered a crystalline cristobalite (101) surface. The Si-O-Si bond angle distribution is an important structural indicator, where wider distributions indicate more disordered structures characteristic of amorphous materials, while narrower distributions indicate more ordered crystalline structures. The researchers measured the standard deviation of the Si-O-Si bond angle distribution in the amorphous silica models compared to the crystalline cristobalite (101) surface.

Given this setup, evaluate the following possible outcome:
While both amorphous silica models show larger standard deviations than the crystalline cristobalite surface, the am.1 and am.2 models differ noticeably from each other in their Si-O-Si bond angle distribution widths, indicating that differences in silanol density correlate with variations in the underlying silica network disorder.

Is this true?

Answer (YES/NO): NO